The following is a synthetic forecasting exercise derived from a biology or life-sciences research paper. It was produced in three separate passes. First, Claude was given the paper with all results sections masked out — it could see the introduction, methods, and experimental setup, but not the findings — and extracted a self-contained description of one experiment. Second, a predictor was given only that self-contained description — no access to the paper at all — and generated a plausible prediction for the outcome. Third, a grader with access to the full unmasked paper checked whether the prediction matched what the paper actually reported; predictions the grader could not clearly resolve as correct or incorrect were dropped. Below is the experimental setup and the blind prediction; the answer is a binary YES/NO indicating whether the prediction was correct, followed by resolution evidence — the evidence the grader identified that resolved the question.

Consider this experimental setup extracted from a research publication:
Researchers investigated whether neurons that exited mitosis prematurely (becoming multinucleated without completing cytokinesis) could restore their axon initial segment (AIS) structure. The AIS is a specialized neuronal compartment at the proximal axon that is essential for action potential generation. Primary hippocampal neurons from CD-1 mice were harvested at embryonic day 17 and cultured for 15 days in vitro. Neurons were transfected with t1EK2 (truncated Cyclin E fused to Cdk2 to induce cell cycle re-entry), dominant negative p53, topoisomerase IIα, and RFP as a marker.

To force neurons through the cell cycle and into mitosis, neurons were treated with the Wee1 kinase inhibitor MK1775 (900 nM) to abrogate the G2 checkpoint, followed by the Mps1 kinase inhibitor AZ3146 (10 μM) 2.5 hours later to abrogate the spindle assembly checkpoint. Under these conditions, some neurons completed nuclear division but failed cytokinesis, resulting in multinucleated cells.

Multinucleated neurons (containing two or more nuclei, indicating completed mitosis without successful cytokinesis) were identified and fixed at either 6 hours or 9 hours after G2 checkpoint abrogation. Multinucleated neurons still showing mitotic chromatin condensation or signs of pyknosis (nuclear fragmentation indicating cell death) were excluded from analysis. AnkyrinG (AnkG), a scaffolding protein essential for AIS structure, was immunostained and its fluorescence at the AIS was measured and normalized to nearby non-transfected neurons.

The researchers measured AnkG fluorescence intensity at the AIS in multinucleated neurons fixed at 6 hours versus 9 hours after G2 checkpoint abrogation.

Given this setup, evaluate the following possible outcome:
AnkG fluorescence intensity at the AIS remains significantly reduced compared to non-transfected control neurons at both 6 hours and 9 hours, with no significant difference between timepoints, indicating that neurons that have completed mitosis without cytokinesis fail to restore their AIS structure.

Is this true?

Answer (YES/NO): NO